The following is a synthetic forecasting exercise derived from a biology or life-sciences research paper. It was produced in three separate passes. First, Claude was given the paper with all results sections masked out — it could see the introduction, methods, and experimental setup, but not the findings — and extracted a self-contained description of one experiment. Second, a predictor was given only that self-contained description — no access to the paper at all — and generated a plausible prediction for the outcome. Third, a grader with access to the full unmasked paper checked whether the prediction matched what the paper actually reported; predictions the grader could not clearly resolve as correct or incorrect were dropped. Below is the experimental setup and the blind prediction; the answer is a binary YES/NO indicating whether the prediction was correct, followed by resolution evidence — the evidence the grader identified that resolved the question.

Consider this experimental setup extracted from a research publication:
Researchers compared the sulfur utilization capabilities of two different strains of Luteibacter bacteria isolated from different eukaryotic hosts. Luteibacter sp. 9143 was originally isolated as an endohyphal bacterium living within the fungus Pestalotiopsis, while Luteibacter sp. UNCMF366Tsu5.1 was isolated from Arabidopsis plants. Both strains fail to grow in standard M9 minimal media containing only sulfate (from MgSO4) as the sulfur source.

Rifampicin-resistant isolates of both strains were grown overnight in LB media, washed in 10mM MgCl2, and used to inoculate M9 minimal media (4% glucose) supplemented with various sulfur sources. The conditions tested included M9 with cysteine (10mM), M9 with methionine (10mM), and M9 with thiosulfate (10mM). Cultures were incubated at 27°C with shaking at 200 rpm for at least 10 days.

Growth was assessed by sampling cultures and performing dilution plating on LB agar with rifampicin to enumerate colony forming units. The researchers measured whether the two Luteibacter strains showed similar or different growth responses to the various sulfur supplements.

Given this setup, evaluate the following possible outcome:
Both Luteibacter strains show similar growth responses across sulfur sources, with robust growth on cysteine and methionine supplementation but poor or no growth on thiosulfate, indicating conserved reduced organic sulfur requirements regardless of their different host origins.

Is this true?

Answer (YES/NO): NO